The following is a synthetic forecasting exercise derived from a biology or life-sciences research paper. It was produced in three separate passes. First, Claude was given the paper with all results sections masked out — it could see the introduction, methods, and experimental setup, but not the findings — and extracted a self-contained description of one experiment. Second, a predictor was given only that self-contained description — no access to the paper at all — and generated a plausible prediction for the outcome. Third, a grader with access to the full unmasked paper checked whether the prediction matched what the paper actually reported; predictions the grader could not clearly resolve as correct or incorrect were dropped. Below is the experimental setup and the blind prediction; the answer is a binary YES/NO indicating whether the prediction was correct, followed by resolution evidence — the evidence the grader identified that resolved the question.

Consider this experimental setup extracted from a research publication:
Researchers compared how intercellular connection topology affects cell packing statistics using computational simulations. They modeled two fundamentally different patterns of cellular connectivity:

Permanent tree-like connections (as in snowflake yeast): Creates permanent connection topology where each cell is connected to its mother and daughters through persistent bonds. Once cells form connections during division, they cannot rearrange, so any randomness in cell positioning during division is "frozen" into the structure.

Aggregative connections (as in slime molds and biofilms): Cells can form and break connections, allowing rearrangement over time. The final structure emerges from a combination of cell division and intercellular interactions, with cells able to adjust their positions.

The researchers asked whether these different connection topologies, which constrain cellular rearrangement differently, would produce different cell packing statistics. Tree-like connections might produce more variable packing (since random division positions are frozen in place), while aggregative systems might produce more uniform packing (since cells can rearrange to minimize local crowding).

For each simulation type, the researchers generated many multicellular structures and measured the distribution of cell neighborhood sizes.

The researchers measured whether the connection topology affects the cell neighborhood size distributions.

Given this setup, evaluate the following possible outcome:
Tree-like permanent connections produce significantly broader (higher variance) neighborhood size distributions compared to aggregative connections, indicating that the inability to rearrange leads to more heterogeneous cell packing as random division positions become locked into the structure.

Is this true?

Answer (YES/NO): YES